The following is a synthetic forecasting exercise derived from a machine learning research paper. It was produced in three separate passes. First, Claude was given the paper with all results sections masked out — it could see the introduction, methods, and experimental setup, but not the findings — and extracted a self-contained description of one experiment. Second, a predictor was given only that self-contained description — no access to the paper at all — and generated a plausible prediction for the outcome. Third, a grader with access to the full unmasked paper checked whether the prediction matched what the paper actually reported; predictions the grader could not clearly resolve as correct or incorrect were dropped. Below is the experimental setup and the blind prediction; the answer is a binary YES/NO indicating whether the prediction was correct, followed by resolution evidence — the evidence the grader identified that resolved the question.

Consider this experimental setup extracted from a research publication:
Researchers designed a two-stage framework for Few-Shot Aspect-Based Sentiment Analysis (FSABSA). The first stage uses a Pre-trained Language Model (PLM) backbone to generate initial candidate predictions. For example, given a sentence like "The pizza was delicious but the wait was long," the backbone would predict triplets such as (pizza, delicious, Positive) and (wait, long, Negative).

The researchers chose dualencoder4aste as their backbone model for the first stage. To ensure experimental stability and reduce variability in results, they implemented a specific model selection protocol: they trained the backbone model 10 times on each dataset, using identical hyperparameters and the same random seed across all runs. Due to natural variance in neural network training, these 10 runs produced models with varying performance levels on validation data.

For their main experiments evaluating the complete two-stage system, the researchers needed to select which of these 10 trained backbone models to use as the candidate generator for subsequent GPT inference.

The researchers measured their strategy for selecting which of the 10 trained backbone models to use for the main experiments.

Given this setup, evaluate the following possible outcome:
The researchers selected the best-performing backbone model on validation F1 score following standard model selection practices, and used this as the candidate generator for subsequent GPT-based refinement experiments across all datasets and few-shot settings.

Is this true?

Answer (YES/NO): NO